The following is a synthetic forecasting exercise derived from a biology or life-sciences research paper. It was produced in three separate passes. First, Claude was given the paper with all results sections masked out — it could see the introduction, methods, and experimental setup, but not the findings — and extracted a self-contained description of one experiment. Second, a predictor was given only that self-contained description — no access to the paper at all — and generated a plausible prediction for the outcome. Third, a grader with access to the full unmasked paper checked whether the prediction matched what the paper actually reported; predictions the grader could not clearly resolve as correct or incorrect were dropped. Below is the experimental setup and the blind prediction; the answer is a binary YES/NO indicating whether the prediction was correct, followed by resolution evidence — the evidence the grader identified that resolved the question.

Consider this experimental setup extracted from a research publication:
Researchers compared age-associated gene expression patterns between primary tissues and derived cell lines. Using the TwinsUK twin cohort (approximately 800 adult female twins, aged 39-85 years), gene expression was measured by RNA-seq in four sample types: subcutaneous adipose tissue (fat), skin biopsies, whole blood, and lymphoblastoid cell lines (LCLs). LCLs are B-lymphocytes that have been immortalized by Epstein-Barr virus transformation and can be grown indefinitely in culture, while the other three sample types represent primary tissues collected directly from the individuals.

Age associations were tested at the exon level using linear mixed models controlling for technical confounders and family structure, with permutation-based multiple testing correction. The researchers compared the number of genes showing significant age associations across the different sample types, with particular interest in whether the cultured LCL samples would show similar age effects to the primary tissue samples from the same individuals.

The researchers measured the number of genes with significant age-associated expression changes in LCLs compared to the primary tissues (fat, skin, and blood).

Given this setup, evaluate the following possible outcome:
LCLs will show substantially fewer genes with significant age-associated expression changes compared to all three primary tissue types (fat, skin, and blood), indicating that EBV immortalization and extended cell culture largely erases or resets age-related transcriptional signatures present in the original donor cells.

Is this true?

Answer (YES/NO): YES